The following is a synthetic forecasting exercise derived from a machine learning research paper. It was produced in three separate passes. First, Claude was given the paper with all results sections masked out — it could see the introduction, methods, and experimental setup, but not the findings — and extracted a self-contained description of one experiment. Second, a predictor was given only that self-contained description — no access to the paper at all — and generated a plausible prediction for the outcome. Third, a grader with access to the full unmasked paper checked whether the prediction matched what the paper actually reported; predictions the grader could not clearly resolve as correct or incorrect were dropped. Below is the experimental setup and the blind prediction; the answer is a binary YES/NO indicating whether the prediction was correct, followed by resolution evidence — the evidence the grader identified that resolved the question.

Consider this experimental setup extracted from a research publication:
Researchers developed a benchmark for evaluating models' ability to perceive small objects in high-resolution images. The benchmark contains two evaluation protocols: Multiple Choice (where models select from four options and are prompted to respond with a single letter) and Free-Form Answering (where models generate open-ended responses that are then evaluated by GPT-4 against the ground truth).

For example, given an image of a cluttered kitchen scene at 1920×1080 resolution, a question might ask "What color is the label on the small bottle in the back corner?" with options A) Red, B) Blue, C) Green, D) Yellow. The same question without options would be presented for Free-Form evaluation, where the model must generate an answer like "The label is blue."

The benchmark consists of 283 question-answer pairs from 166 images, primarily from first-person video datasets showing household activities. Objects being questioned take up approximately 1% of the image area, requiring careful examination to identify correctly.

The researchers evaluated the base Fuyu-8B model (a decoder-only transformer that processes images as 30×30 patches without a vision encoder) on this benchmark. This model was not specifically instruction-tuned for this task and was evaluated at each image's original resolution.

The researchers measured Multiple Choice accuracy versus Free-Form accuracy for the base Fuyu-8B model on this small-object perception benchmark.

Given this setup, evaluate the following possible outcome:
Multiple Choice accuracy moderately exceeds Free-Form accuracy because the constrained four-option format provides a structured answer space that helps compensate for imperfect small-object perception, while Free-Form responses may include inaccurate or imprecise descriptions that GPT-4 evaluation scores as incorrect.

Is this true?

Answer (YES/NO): YES